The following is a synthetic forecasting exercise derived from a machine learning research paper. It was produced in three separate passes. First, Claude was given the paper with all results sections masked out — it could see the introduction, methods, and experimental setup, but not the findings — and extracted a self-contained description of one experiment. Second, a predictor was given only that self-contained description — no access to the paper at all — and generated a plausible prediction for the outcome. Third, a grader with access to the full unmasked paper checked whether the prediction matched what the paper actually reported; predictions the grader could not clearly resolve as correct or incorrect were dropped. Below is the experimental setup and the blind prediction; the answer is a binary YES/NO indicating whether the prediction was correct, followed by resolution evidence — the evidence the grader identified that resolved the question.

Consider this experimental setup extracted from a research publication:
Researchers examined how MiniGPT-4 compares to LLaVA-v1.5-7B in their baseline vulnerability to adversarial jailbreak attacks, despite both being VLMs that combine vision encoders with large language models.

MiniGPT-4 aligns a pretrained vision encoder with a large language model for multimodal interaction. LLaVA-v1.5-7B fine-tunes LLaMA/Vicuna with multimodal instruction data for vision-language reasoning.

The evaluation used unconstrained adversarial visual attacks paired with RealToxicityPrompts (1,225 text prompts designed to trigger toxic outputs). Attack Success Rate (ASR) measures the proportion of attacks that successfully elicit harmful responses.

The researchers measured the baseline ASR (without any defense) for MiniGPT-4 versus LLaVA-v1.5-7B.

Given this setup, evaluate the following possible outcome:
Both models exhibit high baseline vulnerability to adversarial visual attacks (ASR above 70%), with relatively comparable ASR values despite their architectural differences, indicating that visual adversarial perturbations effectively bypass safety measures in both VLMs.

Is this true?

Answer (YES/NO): NO